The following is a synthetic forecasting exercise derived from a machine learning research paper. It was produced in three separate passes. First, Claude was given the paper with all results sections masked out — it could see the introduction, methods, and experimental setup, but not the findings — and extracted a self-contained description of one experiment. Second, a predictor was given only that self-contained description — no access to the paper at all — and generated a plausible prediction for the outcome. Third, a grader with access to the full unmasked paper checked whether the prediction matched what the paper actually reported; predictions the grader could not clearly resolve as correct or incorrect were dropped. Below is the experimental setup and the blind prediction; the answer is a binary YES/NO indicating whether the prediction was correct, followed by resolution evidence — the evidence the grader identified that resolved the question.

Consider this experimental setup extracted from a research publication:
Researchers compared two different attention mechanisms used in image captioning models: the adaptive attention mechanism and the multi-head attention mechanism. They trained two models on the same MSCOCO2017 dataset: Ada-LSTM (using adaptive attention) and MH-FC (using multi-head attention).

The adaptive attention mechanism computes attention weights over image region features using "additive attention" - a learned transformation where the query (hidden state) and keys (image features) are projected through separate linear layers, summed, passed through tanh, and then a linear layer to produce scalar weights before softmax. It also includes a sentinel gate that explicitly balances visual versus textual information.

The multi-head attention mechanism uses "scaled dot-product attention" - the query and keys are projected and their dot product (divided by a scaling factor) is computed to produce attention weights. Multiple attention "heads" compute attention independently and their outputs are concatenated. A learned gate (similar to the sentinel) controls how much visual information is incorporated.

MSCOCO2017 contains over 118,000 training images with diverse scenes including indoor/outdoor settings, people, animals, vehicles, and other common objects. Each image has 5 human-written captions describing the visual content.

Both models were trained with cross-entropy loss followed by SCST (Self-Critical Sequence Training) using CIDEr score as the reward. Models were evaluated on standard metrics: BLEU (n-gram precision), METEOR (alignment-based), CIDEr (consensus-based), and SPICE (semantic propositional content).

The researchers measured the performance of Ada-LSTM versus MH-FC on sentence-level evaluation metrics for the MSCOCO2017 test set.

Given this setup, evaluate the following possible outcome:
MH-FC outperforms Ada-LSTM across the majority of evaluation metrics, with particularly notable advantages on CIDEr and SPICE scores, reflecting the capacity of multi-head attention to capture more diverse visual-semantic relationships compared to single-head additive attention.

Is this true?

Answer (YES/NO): YES